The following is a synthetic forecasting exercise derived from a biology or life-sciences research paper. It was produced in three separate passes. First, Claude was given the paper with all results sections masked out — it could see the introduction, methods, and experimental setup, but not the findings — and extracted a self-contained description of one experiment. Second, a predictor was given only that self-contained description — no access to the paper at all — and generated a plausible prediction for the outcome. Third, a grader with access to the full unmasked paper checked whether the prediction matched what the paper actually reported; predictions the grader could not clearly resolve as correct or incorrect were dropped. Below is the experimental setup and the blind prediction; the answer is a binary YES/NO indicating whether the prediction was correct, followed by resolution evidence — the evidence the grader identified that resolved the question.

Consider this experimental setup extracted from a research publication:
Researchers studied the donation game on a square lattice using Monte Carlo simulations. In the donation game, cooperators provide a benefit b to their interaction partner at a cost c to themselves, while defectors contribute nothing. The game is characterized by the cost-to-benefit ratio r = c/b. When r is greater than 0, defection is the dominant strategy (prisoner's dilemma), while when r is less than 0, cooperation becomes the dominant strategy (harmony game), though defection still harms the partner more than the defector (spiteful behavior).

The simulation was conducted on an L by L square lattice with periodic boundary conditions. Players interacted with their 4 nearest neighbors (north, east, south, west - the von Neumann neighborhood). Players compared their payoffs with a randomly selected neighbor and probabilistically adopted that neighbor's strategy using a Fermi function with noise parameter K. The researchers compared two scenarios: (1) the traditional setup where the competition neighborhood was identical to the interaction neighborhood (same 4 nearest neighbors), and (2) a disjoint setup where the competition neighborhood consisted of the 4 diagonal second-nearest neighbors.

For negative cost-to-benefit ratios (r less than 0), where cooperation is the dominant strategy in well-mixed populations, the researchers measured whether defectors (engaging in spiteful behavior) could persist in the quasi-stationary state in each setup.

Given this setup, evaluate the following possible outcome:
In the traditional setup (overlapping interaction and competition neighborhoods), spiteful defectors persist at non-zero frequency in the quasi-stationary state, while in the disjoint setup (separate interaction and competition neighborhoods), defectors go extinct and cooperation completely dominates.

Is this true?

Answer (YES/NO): YES